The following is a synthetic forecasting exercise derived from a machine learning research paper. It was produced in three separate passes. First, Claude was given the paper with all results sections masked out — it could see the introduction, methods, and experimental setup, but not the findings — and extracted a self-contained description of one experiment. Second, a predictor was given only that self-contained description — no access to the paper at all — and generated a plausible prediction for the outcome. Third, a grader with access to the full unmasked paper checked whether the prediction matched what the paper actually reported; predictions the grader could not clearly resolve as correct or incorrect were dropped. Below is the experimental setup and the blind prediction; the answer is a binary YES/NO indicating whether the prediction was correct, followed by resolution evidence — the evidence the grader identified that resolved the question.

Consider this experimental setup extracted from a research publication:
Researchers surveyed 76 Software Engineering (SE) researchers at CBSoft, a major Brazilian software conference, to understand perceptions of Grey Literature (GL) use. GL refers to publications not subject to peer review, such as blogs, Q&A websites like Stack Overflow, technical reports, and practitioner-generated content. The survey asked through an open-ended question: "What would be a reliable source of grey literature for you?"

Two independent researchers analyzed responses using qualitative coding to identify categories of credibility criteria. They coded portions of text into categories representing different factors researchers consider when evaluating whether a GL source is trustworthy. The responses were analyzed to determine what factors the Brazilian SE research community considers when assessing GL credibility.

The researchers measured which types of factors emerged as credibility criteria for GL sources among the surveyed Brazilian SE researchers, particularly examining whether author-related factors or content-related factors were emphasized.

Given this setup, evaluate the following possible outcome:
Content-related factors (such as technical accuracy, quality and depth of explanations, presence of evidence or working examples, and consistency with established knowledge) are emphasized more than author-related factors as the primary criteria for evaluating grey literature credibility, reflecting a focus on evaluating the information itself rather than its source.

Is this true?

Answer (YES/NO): NO